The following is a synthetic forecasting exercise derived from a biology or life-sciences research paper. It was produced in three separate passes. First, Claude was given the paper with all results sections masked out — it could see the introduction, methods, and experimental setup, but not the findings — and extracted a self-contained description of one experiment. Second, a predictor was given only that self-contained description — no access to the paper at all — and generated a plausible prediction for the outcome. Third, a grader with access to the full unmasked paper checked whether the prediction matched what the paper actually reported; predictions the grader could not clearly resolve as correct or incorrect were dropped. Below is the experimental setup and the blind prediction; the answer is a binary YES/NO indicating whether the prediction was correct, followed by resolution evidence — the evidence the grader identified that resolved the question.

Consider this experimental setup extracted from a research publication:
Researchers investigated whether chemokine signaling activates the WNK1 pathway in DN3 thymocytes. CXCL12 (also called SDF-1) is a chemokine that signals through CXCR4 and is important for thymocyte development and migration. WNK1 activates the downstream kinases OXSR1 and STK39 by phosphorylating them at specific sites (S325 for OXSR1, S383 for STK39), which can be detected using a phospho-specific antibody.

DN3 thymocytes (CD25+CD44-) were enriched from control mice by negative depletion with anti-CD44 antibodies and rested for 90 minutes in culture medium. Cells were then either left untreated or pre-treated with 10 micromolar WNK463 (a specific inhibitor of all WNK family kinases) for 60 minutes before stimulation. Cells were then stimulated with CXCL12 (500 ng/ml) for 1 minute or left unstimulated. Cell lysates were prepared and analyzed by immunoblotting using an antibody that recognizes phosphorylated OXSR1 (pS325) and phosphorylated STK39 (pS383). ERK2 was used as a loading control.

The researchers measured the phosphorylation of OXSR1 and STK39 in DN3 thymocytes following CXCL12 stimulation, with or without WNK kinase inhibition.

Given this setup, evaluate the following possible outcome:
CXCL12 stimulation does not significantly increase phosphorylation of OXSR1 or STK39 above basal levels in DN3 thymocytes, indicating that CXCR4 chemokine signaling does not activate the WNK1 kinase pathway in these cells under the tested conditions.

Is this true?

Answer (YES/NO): NO